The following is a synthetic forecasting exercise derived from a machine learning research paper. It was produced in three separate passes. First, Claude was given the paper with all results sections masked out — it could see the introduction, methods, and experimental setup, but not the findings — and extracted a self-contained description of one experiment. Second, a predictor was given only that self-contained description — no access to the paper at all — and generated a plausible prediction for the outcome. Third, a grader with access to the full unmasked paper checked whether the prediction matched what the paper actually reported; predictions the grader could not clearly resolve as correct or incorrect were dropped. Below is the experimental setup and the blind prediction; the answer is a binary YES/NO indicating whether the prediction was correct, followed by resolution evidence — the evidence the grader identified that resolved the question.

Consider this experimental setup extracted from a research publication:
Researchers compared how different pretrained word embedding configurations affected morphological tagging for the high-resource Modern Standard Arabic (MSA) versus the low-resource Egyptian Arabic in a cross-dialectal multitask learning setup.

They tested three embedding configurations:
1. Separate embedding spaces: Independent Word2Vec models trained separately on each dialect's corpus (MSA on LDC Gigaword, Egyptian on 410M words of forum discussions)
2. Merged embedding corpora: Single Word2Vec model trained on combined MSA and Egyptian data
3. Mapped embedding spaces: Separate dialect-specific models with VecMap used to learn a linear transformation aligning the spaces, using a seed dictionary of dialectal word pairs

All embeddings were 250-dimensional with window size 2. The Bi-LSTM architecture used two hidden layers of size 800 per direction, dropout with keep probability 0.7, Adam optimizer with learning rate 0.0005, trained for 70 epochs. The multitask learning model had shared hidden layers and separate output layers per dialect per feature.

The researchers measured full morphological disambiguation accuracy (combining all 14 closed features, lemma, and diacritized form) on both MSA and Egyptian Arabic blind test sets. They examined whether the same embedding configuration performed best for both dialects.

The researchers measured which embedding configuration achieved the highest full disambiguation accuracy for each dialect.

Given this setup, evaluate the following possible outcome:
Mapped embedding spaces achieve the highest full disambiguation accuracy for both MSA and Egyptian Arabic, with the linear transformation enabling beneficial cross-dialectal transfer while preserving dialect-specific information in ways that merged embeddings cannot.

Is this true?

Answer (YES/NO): NO